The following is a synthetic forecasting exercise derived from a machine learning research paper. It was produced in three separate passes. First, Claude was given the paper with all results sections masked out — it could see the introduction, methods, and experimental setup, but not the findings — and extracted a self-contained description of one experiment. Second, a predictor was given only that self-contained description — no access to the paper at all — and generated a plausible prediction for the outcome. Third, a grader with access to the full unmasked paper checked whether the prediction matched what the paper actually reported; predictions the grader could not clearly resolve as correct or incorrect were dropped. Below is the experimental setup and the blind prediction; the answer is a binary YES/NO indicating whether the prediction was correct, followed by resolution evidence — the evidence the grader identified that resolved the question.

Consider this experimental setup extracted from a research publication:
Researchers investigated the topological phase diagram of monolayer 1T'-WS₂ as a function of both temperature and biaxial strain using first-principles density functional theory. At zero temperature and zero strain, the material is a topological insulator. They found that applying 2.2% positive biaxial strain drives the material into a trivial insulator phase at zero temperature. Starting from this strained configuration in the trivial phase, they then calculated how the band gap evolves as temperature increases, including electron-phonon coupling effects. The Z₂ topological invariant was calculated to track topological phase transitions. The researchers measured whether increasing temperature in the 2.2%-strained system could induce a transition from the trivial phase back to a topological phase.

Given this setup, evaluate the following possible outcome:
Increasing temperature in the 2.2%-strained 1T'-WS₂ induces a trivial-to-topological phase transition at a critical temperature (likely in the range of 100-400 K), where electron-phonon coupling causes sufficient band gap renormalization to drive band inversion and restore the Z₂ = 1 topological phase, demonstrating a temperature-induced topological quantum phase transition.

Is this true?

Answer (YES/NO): NO